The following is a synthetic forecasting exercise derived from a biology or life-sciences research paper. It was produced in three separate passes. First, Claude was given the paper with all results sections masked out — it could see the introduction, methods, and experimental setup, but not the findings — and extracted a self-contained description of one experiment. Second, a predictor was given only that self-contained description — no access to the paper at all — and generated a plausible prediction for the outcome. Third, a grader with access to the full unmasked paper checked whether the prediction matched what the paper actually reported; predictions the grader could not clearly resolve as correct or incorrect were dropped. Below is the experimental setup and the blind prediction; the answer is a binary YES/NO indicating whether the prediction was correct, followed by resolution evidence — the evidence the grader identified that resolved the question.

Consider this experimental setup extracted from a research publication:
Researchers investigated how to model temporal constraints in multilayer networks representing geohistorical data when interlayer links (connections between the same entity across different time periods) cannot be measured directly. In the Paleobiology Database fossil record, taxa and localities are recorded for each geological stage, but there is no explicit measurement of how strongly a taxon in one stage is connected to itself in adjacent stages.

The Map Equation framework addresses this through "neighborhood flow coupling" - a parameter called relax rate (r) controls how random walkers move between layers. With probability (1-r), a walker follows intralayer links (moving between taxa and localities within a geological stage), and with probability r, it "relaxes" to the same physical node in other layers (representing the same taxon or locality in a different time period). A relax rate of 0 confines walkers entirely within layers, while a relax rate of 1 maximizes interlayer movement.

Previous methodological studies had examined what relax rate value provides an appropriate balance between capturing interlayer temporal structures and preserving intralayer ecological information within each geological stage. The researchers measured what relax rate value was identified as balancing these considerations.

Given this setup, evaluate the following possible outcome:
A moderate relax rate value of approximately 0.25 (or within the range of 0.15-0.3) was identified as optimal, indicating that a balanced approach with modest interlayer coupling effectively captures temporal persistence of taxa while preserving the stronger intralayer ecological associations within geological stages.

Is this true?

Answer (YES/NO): YES